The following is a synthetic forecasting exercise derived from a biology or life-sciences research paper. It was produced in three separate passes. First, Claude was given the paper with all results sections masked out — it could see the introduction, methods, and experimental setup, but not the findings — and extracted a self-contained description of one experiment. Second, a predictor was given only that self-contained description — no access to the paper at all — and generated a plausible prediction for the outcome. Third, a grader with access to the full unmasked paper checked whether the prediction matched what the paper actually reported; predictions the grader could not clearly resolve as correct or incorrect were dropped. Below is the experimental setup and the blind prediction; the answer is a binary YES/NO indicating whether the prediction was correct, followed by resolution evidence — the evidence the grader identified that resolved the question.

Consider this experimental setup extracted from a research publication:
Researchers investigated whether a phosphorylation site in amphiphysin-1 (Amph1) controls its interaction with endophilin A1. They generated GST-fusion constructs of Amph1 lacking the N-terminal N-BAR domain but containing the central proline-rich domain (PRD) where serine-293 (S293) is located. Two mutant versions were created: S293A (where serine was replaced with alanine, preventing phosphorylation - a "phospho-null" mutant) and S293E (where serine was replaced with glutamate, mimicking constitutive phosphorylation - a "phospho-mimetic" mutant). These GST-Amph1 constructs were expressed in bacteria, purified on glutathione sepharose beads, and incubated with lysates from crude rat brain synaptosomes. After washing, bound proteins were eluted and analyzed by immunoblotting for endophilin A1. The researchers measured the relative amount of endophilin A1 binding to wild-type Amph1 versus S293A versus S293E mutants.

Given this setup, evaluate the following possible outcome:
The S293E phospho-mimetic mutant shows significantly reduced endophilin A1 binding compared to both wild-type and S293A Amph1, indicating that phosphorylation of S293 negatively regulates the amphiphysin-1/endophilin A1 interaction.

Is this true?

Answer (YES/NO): YES